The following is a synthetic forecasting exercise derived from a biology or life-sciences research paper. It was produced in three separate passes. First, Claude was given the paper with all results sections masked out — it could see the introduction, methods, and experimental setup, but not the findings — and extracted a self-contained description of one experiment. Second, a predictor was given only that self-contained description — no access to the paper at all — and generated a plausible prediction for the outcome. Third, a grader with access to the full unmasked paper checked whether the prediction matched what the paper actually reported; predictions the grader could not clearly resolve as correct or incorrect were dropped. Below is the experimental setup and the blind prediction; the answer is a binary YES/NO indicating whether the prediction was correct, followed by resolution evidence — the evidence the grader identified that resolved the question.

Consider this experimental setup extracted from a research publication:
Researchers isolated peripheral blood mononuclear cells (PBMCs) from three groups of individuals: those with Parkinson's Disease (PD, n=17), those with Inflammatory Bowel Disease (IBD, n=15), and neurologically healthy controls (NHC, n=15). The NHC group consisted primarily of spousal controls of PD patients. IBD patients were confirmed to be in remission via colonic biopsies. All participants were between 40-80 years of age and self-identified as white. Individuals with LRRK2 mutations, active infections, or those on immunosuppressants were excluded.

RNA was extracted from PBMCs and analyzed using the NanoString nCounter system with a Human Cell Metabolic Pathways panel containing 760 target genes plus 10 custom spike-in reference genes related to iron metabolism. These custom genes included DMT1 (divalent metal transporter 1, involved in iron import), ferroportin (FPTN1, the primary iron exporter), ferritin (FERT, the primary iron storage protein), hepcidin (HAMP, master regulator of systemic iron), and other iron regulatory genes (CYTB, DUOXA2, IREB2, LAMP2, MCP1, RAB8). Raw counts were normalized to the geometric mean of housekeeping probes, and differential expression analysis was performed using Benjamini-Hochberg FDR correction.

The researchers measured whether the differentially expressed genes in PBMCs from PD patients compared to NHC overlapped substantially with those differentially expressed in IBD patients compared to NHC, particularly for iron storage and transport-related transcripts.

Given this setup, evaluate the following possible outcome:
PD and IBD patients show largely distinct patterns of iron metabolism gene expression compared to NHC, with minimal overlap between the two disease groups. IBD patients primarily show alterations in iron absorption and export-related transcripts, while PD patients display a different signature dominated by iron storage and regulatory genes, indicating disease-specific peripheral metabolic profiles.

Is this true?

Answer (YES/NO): NO